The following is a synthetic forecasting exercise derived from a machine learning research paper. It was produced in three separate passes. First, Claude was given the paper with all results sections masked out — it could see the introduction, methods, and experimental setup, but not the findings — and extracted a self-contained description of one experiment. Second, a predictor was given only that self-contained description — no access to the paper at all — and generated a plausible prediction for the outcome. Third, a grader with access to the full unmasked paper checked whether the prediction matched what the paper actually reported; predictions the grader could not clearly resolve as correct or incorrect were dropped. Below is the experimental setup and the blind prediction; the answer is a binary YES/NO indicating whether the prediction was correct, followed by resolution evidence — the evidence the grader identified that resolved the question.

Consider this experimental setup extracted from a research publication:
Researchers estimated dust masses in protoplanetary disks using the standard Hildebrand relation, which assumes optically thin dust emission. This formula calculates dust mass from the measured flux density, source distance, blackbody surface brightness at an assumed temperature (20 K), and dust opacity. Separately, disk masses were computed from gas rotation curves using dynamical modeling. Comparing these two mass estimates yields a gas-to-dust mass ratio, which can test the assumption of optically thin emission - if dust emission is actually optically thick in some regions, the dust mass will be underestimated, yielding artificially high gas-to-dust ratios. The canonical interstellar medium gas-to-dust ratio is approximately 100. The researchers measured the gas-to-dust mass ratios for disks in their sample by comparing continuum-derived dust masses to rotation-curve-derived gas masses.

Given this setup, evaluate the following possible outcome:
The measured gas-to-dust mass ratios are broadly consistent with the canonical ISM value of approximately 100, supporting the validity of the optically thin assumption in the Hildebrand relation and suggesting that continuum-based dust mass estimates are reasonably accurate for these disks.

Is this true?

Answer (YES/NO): NO